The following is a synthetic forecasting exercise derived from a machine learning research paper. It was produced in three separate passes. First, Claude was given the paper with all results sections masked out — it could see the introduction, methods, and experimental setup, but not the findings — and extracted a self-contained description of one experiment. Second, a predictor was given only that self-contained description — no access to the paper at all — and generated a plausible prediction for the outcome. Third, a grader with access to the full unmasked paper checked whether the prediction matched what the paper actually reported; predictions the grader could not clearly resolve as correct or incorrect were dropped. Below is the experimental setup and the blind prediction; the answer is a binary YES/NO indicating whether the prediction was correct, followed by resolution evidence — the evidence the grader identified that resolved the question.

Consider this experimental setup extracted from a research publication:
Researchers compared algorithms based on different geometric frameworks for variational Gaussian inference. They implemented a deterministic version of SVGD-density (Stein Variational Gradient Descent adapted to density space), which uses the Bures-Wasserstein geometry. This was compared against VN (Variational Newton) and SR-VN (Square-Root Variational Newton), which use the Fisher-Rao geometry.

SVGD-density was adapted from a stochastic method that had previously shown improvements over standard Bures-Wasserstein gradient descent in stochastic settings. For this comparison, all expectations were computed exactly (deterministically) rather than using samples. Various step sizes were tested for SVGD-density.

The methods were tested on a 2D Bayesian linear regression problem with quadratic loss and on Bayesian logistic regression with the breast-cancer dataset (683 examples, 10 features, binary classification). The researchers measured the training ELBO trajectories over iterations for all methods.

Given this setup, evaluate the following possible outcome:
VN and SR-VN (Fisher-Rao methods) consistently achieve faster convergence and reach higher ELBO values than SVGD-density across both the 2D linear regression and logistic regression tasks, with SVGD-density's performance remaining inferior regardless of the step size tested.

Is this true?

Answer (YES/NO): YES